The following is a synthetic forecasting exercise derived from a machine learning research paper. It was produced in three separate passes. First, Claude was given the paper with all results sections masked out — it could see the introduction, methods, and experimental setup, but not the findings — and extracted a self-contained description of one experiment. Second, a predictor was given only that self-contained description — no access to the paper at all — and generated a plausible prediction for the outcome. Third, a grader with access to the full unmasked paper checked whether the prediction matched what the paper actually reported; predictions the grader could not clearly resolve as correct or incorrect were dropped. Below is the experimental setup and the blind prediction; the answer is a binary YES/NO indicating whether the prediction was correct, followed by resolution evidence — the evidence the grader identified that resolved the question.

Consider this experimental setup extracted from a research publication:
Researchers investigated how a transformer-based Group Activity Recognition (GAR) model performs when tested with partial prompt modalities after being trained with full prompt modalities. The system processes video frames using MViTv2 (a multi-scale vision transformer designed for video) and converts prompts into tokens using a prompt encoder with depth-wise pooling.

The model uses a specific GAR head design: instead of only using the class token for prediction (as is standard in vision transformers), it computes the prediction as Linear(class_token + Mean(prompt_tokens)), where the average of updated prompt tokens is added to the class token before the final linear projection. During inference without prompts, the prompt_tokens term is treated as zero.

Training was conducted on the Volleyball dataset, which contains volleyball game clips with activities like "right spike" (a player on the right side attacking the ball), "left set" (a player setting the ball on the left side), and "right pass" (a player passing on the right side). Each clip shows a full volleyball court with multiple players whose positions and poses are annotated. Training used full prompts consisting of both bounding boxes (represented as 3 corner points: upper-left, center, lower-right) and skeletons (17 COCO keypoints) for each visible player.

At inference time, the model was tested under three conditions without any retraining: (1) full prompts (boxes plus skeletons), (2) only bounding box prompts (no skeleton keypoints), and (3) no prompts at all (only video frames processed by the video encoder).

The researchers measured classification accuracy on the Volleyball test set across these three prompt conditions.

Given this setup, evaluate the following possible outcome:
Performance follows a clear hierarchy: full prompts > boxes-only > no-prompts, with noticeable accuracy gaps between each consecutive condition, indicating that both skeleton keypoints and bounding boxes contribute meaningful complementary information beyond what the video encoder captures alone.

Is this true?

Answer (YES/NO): NO